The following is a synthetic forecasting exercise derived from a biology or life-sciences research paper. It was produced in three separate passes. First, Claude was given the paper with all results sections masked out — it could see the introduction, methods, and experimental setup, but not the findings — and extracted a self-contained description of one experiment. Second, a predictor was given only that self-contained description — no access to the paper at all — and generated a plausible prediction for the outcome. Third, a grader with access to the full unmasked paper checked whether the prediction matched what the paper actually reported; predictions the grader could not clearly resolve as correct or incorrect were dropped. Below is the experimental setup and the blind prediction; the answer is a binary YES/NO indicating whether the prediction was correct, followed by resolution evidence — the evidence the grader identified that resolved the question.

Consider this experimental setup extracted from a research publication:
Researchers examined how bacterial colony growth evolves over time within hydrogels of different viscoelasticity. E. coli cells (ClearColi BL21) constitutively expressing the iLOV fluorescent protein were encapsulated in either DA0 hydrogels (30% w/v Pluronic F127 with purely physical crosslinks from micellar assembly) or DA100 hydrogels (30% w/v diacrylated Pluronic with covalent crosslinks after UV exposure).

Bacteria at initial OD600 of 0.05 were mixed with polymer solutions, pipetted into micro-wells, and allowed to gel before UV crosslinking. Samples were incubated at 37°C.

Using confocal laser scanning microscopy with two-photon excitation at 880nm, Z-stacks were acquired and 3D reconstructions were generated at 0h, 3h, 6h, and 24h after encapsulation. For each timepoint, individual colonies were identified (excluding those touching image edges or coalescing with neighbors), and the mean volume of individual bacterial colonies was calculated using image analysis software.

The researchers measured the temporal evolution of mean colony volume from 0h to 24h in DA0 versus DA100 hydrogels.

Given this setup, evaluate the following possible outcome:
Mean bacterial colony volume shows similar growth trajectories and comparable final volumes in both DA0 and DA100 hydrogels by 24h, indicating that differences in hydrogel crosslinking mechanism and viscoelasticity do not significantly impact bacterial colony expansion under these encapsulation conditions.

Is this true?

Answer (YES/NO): NO